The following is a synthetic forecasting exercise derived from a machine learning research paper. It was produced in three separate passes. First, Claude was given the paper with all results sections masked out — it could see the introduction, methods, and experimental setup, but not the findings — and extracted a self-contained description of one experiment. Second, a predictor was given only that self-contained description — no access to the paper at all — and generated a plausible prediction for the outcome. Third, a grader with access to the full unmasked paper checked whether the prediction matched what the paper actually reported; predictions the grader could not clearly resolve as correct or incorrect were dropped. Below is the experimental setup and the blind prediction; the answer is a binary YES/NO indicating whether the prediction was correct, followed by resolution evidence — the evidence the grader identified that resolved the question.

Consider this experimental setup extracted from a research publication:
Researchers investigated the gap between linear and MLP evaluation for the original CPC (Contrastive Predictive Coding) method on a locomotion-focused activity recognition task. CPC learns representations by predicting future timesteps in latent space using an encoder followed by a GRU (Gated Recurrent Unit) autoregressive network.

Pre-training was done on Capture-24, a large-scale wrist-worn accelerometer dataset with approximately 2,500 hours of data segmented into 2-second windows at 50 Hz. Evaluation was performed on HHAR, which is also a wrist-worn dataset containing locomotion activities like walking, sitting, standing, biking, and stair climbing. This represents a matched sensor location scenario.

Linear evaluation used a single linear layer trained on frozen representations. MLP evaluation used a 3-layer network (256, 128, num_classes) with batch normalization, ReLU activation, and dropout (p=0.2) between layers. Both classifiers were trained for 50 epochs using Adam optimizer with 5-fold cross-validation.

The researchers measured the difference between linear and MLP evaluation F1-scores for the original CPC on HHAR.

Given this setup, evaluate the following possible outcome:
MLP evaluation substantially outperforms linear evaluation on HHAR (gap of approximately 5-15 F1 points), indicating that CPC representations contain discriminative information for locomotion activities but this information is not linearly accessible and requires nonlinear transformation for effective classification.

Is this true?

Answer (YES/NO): NO